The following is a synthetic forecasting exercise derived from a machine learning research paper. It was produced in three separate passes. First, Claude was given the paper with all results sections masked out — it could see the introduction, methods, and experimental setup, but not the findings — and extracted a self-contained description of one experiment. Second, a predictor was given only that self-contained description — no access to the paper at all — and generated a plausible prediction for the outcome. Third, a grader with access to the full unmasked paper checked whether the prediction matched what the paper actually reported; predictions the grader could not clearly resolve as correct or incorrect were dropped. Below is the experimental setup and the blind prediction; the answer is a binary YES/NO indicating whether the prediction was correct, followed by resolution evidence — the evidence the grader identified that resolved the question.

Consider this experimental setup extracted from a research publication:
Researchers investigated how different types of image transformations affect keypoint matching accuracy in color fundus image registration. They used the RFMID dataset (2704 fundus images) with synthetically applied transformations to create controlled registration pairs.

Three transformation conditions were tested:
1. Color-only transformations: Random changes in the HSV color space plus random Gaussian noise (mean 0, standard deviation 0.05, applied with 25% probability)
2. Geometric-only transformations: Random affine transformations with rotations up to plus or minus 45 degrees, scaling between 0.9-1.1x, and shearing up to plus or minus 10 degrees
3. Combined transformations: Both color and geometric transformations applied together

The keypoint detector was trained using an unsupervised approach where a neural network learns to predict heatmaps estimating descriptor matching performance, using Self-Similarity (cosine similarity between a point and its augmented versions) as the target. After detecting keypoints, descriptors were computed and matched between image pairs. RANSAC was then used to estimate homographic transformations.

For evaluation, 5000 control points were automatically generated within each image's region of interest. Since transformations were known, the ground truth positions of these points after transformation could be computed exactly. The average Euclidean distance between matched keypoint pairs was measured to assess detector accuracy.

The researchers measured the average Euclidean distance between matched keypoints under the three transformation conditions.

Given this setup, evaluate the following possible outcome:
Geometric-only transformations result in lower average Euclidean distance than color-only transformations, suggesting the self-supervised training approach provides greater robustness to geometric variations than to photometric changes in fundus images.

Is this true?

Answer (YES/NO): YES